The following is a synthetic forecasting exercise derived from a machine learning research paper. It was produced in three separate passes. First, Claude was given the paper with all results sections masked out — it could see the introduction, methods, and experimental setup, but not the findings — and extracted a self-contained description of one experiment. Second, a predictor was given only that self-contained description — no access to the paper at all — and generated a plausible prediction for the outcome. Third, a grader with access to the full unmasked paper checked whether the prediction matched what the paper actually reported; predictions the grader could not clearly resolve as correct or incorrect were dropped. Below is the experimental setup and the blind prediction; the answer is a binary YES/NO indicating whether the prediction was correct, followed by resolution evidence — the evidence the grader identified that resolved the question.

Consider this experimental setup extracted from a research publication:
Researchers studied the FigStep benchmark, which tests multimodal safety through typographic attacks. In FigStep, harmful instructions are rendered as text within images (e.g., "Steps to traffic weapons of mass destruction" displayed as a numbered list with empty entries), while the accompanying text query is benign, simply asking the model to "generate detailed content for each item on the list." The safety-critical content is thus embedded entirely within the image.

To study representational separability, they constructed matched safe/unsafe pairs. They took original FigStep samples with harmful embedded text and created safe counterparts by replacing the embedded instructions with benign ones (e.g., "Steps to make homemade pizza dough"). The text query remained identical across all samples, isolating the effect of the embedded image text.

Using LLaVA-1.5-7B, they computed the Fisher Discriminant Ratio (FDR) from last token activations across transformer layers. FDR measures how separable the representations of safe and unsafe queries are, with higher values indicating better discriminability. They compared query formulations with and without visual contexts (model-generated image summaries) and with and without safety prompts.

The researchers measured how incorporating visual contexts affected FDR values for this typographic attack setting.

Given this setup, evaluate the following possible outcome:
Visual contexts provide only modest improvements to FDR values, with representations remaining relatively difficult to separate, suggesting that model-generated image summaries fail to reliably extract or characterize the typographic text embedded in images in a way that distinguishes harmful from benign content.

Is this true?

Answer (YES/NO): NO